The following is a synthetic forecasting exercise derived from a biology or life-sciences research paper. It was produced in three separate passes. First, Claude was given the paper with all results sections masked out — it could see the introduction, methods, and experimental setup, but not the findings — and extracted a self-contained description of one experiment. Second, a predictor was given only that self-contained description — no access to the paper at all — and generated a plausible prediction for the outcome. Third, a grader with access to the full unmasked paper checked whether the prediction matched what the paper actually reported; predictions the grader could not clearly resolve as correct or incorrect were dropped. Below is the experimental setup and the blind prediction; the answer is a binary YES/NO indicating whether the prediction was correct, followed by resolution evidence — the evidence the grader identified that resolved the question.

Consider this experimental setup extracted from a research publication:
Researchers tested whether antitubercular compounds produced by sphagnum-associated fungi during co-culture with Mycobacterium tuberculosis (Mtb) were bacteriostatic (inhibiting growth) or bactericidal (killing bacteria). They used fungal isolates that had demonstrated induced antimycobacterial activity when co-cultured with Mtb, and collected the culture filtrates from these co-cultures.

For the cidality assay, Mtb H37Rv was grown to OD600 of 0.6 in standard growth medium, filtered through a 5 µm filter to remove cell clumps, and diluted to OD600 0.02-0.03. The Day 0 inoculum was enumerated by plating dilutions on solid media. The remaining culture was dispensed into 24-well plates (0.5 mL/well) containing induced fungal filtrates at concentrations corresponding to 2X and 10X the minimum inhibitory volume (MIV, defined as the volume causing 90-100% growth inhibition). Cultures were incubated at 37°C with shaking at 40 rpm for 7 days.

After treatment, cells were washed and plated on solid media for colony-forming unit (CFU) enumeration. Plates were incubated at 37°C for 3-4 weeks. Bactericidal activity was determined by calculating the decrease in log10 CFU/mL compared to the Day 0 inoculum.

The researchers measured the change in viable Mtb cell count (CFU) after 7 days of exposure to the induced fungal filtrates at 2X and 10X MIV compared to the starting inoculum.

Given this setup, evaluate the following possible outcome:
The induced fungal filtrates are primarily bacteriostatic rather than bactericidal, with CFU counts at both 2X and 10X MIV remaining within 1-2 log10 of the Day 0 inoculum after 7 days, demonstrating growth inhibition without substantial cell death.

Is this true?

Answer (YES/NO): NO